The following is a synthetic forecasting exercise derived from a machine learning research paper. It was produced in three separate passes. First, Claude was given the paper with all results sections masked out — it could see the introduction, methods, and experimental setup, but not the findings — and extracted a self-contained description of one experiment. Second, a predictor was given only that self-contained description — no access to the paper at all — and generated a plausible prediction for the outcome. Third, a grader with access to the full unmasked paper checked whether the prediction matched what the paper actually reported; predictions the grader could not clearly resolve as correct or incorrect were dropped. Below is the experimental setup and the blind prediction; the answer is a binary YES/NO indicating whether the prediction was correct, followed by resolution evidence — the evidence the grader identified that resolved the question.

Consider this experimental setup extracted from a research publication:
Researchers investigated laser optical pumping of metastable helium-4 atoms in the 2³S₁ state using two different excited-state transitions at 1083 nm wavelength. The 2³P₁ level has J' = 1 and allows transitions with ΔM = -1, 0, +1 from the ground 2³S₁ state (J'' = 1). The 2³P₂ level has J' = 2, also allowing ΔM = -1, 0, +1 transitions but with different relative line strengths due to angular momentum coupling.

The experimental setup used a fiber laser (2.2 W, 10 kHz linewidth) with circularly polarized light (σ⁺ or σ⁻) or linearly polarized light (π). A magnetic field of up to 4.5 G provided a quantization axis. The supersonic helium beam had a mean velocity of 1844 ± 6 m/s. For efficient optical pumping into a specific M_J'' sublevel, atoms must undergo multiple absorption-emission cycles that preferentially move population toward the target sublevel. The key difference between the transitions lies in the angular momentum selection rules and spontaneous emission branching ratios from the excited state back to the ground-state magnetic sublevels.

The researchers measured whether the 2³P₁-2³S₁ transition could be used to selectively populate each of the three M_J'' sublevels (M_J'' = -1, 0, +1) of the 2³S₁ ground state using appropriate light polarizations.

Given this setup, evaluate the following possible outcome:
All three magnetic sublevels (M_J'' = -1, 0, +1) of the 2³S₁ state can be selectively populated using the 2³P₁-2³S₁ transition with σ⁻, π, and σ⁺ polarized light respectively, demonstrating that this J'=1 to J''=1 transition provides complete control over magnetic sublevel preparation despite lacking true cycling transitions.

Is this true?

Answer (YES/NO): YES